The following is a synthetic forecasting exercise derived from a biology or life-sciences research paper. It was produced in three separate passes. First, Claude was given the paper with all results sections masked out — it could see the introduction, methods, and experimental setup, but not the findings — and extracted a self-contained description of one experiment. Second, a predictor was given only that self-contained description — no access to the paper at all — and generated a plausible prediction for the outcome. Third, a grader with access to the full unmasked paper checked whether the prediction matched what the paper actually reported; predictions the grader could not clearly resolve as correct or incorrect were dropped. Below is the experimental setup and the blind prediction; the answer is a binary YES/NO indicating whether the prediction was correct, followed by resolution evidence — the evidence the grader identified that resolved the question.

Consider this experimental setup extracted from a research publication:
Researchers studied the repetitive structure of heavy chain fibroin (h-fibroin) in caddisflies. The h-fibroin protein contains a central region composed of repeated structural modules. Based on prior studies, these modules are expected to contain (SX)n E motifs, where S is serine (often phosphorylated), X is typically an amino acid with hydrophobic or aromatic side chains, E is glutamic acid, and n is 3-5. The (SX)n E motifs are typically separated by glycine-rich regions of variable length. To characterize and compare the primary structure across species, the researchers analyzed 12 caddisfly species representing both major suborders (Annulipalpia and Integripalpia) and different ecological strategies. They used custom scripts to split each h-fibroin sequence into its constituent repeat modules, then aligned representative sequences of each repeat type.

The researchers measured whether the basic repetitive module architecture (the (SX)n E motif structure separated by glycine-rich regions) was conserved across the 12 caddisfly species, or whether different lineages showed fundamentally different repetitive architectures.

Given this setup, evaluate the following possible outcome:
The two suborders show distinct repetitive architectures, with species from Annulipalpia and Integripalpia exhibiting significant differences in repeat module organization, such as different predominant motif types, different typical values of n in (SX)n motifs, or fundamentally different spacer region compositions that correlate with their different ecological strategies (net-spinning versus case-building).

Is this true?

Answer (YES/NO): NO